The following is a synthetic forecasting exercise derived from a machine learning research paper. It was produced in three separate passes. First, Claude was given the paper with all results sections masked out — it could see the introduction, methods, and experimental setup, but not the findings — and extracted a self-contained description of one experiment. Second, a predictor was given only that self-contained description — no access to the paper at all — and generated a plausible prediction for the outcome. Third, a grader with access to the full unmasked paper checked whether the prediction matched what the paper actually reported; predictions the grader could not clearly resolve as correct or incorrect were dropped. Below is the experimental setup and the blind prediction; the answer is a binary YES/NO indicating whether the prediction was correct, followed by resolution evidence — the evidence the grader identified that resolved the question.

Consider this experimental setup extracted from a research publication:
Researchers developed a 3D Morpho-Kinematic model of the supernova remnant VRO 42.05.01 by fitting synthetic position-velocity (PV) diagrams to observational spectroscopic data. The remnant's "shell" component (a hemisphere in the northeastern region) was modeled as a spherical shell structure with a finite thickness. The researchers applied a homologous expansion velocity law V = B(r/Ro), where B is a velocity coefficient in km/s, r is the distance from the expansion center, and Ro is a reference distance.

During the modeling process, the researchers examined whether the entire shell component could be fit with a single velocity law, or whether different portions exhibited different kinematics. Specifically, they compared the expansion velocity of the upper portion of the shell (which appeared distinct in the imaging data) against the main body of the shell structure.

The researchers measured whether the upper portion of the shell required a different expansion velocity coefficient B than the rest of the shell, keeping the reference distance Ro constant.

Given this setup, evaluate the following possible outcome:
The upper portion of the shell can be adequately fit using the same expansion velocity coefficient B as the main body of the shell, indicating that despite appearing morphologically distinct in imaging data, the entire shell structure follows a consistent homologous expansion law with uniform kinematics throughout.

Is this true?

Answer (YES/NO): NO